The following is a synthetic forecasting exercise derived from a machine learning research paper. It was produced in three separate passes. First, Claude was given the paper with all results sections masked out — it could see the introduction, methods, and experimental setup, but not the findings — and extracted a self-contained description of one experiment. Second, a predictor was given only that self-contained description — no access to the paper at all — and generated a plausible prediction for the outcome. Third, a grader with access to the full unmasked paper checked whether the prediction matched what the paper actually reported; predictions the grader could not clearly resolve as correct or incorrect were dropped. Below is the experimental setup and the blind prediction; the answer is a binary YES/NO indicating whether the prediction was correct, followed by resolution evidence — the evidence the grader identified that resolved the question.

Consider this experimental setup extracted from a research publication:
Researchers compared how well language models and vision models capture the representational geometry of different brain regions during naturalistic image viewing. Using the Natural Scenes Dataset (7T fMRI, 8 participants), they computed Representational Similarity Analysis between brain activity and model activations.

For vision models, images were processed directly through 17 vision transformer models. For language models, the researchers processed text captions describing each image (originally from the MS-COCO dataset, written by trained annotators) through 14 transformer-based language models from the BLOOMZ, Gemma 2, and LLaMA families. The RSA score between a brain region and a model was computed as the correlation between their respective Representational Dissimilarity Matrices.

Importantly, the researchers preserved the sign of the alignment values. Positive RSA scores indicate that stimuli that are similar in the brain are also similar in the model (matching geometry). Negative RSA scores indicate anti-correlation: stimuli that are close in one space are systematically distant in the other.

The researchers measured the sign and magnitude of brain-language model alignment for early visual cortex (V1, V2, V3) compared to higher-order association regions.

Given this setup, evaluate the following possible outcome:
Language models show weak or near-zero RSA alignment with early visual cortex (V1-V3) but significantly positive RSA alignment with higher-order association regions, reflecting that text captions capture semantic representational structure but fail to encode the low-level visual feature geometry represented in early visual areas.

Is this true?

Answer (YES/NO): NO